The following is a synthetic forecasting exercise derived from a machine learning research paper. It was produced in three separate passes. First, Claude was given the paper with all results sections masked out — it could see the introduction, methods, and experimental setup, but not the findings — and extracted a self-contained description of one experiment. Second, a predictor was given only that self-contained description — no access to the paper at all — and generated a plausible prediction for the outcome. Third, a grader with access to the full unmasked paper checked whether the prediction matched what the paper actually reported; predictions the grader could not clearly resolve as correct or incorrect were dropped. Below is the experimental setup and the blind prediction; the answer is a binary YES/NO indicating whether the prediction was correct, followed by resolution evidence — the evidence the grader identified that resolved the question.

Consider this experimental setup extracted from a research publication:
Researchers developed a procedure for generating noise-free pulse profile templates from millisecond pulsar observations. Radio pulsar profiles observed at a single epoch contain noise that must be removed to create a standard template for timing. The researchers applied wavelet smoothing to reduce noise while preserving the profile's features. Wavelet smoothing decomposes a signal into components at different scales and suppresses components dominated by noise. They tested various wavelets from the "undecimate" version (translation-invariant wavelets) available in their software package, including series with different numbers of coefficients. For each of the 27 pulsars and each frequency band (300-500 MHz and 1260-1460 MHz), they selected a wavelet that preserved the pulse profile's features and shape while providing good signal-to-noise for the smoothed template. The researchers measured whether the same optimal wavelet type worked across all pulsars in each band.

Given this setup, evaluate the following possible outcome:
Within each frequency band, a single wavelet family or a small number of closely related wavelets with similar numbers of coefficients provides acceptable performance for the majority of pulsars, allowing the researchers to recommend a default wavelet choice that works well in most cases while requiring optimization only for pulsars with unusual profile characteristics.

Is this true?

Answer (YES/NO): NO